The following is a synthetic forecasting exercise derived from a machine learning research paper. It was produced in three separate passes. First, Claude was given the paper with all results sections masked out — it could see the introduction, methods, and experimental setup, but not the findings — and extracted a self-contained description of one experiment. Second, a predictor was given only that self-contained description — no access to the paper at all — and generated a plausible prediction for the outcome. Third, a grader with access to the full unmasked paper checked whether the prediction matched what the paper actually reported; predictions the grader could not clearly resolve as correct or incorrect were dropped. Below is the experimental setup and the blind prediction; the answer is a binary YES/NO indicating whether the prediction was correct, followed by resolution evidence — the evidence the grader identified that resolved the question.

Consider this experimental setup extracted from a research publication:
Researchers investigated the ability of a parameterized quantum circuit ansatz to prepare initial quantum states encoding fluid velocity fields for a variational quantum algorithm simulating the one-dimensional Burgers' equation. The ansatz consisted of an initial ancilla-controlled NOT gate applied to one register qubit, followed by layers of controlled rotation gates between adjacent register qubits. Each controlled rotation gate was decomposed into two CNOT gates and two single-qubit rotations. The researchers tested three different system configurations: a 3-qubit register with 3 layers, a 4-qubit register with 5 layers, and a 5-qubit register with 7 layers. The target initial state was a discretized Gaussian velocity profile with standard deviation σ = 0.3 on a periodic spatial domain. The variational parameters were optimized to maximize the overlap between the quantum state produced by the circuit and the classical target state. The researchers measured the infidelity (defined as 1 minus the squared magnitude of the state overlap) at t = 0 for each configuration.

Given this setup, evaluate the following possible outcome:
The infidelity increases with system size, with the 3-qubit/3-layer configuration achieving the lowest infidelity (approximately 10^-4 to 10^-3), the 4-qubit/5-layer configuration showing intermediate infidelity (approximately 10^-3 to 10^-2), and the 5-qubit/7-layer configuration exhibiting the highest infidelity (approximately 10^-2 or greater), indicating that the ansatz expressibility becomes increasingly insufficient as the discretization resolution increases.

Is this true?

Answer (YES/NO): NO